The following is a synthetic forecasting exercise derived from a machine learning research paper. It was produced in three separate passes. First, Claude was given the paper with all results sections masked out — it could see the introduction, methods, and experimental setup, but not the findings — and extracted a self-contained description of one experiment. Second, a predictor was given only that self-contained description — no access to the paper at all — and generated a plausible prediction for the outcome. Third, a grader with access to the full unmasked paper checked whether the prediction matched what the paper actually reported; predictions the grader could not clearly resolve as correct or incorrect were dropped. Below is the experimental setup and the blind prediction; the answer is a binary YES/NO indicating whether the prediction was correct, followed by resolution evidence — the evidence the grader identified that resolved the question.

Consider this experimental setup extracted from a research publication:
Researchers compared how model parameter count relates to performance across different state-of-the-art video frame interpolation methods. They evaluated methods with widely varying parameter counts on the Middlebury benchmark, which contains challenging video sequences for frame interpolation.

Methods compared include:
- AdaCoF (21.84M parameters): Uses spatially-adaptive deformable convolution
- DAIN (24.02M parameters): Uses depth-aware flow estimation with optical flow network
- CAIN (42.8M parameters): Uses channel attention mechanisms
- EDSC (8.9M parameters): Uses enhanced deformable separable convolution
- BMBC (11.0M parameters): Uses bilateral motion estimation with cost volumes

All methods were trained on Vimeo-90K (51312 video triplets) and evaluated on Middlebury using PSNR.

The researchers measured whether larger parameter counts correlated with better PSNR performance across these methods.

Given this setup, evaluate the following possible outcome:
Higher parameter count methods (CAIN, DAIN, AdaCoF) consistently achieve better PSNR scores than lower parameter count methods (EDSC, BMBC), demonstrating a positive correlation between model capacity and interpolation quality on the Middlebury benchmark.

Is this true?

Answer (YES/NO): NO